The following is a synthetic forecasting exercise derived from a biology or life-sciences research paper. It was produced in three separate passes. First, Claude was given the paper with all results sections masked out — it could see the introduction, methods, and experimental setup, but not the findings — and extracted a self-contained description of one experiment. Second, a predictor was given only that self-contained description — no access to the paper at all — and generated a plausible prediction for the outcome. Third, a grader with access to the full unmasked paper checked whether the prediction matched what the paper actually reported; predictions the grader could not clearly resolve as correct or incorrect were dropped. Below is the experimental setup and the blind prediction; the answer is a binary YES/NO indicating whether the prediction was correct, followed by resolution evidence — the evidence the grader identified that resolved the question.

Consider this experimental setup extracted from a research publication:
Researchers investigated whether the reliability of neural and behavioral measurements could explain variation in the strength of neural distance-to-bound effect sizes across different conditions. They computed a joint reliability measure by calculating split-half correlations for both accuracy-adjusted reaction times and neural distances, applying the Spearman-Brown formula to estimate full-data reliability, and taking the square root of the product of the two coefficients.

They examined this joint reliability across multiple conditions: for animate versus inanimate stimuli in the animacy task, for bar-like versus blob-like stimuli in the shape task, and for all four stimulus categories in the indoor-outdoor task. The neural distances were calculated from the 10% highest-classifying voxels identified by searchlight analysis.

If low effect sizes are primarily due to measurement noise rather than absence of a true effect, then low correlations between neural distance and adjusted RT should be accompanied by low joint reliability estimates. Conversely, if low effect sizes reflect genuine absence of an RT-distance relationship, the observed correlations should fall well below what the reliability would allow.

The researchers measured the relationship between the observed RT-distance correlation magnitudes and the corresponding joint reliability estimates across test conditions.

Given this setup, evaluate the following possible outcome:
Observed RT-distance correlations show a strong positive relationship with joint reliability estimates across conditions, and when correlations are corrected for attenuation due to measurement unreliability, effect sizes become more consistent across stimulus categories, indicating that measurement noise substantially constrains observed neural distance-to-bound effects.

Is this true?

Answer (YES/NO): NO